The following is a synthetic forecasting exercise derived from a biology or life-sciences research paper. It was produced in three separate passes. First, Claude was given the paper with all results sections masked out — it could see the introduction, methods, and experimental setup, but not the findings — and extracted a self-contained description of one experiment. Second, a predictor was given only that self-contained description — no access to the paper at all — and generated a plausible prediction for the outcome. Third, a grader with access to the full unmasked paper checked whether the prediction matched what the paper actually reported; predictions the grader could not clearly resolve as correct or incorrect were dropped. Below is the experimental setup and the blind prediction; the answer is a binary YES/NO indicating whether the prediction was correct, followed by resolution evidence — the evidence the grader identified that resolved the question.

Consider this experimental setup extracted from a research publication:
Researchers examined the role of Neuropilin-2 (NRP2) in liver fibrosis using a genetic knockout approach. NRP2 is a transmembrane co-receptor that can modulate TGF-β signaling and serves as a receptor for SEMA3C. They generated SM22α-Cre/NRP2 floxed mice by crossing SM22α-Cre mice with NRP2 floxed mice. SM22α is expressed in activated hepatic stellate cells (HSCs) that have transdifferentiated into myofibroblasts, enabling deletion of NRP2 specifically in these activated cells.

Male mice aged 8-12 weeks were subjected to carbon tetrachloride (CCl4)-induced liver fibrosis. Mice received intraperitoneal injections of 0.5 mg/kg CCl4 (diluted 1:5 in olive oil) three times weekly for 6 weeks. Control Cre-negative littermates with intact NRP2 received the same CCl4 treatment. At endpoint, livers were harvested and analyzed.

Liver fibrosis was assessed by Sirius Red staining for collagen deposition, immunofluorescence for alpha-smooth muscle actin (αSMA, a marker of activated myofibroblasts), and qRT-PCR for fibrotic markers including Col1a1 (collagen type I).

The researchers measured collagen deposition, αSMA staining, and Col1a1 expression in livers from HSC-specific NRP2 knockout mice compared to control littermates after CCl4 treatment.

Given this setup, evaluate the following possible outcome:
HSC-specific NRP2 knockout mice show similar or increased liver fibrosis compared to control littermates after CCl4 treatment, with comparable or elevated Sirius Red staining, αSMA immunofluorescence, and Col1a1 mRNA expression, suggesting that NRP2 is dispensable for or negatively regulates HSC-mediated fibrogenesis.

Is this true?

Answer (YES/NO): NO